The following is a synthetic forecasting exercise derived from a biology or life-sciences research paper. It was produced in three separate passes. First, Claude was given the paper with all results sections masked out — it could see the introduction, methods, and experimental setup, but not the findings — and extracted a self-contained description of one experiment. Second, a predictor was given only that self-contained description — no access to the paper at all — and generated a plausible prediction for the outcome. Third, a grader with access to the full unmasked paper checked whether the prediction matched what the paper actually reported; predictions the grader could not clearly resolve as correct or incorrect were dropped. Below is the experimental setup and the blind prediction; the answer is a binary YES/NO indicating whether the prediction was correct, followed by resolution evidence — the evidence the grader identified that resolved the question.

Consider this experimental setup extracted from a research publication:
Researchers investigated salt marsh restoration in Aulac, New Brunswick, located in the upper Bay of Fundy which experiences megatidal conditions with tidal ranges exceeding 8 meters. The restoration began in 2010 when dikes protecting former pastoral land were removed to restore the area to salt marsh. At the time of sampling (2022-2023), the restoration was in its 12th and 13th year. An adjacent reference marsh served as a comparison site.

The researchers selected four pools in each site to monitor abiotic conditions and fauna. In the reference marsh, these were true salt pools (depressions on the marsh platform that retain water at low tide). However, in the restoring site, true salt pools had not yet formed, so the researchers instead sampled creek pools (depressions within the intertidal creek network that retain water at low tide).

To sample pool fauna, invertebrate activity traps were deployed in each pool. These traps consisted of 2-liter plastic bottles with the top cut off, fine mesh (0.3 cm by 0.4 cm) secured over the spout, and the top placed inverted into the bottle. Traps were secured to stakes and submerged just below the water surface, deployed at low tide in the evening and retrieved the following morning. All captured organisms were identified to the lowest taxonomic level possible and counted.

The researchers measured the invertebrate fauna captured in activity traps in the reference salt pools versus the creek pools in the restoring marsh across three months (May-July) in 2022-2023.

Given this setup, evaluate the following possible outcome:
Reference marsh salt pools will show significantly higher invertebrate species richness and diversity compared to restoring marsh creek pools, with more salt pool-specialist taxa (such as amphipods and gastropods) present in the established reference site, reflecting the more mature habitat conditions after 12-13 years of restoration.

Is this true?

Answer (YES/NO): YES